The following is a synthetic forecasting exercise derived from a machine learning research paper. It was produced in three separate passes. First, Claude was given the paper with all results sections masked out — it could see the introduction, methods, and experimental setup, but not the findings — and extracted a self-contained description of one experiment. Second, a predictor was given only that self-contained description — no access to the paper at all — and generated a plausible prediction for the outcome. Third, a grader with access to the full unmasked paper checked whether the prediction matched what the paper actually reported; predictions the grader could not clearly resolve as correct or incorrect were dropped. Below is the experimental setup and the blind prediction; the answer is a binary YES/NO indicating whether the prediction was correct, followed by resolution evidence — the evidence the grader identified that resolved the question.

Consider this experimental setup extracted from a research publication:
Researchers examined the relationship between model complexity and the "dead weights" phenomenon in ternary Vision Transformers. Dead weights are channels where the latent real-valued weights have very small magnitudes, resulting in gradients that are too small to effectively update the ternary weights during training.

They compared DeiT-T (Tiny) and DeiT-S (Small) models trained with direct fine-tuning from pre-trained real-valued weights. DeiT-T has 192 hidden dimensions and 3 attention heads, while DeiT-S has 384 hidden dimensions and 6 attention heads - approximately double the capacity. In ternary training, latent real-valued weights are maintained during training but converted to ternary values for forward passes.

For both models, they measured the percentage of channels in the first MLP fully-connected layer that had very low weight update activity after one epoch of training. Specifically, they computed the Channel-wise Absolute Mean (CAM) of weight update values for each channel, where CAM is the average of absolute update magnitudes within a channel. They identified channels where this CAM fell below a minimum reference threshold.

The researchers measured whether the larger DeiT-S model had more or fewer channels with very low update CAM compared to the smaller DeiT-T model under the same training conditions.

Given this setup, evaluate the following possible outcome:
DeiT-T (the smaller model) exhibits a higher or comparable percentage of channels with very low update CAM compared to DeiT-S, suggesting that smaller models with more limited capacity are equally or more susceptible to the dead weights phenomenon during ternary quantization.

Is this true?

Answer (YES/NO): NO